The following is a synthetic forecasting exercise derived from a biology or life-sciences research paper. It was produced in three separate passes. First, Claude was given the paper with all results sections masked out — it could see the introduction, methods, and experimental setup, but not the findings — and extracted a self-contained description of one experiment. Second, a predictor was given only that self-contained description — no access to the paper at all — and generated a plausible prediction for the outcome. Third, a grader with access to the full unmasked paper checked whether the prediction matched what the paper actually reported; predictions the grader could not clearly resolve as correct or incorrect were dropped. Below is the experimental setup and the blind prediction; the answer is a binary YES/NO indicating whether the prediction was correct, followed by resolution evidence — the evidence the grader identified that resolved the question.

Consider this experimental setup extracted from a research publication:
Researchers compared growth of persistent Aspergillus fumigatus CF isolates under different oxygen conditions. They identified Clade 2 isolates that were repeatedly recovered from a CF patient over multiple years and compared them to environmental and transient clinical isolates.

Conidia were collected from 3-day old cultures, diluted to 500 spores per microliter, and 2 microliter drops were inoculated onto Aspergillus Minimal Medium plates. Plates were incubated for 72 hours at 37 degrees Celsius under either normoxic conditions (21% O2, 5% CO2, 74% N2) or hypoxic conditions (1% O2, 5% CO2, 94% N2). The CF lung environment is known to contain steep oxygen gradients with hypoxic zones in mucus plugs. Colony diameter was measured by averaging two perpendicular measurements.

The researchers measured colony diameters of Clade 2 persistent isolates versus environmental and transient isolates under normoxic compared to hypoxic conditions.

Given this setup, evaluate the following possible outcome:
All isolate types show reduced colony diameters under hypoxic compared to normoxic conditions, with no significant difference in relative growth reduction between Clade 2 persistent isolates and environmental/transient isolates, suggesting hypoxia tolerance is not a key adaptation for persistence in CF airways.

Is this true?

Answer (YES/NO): NO